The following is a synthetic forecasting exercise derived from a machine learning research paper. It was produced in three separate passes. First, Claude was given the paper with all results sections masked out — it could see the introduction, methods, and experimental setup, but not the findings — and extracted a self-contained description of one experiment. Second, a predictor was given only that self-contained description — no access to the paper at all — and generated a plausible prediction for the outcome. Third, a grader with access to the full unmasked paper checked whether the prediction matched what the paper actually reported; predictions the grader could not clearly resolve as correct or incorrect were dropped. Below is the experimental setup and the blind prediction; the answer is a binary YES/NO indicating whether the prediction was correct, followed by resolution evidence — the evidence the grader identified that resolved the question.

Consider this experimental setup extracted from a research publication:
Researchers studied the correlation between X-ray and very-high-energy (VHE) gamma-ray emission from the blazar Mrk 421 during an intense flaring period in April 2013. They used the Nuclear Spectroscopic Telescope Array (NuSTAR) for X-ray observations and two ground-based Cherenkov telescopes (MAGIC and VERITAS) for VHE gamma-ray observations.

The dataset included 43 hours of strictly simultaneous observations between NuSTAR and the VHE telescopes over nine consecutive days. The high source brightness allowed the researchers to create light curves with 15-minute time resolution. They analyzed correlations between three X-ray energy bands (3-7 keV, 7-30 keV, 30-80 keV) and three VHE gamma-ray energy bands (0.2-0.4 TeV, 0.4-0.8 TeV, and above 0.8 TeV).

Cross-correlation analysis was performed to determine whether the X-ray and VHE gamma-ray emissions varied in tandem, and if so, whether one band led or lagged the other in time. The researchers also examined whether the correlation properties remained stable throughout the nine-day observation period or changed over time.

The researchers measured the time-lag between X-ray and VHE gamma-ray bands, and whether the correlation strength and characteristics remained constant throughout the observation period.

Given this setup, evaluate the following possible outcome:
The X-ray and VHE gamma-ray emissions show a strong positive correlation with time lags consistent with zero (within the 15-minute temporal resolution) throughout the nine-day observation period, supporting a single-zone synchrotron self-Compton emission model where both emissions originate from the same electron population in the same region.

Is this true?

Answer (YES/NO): NO